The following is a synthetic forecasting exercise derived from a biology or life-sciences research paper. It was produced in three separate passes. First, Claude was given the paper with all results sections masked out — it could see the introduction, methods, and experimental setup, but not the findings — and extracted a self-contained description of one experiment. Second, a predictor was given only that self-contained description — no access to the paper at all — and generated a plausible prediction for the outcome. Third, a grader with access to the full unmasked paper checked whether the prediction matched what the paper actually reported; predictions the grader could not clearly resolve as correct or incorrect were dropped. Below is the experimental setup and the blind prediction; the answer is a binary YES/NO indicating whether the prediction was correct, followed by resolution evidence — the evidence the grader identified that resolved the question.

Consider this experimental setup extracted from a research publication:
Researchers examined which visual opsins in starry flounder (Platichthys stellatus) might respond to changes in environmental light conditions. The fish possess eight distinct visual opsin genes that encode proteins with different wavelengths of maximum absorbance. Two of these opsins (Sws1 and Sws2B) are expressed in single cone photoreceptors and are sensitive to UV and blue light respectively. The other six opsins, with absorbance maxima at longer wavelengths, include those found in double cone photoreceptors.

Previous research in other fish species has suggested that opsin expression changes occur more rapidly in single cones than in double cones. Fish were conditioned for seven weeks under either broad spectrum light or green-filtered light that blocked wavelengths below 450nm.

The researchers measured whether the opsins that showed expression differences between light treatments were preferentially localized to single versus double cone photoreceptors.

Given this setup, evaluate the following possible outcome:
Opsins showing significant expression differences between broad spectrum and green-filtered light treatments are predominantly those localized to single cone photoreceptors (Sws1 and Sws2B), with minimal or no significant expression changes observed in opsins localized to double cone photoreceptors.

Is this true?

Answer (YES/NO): YES